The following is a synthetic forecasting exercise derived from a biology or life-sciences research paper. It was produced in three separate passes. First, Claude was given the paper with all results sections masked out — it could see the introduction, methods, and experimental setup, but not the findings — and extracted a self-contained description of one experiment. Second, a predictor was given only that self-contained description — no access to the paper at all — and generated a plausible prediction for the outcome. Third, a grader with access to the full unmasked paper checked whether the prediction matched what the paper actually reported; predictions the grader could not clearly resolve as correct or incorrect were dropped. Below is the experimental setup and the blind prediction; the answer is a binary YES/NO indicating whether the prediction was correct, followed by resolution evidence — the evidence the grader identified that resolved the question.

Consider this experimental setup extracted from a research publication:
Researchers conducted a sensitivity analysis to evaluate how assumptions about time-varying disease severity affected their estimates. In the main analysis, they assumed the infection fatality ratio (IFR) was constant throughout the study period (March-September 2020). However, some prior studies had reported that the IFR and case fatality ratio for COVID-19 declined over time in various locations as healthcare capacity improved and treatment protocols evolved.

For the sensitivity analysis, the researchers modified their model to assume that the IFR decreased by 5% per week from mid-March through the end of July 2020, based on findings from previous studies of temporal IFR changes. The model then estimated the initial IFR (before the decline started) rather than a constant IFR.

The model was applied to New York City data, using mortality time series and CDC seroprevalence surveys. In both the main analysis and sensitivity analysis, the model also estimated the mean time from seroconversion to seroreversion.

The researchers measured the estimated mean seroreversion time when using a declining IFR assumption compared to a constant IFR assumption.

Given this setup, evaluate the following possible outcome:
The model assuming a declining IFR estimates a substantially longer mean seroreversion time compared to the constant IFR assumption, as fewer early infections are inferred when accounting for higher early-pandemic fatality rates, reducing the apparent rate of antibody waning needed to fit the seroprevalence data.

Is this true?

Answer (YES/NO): NO